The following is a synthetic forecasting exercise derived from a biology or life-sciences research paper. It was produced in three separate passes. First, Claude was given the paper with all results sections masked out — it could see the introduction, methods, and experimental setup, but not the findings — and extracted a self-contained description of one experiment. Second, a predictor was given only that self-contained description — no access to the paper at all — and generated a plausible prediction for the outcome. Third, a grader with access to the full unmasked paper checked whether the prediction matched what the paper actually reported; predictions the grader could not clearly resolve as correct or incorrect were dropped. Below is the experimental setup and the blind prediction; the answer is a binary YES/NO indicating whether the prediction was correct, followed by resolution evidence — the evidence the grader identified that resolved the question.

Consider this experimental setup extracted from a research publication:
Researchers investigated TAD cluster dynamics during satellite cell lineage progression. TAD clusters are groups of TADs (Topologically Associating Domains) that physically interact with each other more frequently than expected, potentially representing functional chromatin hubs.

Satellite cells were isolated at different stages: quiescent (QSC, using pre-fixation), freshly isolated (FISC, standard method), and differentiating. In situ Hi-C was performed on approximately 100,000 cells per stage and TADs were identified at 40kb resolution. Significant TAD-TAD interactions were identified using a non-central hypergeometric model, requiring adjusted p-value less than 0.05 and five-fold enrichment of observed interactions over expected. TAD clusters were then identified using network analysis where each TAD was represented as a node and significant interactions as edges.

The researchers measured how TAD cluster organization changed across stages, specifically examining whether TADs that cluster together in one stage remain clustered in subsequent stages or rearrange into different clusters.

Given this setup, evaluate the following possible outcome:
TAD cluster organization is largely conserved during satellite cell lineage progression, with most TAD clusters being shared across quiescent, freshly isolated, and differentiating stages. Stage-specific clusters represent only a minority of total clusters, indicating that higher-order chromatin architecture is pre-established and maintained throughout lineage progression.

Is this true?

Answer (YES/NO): YES